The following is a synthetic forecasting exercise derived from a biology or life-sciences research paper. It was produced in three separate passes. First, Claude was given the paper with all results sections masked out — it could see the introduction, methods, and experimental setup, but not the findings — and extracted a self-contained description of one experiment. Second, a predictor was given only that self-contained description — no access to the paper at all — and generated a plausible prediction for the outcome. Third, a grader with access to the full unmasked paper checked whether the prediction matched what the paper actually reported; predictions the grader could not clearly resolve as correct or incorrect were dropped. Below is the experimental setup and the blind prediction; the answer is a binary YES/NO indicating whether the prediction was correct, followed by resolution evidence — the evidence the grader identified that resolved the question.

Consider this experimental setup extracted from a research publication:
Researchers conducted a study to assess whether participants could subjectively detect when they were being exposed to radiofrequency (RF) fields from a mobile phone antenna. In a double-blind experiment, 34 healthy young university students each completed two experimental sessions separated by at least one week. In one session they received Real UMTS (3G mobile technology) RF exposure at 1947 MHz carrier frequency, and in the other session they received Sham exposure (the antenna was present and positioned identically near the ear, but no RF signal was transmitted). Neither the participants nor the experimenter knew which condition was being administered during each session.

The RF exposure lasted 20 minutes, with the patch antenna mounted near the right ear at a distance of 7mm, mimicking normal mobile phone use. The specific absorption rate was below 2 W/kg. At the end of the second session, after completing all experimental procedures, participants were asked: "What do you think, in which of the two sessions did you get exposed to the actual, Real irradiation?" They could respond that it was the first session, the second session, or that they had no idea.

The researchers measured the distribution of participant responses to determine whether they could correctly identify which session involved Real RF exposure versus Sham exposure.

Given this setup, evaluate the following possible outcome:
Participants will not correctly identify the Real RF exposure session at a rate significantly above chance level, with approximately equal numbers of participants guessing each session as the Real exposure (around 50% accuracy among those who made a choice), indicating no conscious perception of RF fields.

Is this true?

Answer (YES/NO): YES